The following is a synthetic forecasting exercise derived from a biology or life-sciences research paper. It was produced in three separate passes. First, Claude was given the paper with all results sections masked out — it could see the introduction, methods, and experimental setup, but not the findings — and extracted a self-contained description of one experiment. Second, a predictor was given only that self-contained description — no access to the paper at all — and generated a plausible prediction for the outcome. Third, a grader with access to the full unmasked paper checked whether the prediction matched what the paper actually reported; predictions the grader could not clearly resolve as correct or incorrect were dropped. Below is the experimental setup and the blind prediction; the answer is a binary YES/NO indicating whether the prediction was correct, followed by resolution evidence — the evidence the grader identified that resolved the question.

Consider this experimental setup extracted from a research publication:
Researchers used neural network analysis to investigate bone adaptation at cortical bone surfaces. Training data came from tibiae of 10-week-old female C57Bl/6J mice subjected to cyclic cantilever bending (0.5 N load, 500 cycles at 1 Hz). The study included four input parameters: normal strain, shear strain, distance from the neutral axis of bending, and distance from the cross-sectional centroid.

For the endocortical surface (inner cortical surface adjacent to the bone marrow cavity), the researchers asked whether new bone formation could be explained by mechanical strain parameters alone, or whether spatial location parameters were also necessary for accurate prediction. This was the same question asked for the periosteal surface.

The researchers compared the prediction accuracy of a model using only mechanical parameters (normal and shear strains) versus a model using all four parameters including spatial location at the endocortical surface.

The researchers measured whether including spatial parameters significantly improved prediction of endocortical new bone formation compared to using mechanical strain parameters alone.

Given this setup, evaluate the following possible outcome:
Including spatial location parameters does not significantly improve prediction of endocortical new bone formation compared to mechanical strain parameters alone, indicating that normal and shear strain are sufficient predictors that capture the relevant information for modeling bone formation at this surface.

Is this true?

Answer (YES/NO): NO